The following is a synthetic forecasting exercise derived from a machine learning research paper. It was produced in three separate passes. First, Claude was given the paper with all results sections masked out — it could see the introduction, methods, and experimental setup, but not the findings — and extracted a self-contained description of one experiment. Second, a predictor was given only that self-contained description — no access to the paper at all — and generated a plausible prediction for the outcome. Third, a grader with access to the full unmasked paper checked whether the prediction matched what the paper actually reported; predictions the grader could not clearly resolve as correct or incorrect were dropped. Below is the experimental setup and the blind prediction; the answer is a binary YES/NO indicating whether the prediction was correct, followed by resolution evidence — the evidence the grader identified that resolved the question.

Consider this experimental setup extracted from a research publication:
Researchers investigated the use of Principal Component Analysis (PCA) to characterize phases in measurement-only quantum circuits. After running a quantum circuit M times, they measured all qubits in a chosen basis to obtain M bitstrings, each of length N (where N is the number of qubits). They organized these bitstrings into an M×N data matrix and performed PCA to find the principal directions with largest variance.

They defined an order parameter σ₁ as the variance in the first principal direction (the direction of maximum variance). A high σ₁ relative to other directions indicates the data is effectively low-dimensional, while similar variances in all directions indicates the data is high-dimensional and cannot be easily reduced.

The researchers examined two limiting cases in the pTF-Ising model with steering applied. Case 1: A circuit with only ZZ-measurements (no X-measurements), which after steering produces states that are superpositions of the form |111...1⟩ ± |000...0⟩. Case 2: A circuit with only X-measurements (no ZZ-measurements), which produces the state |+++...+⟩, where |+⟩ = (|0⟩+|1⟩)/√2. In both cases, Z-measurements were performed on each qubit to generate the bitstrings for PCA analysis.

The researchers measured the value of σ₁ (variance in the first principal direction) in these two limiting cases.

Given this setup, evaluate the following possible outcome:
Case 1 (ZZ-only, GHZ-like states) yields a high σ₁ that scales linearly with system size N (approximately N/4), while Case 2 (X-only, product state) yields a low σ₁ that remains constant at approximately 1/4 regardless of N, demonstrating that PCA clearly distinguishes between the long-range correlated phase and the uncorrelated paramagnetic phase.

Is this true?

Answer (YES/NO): NO